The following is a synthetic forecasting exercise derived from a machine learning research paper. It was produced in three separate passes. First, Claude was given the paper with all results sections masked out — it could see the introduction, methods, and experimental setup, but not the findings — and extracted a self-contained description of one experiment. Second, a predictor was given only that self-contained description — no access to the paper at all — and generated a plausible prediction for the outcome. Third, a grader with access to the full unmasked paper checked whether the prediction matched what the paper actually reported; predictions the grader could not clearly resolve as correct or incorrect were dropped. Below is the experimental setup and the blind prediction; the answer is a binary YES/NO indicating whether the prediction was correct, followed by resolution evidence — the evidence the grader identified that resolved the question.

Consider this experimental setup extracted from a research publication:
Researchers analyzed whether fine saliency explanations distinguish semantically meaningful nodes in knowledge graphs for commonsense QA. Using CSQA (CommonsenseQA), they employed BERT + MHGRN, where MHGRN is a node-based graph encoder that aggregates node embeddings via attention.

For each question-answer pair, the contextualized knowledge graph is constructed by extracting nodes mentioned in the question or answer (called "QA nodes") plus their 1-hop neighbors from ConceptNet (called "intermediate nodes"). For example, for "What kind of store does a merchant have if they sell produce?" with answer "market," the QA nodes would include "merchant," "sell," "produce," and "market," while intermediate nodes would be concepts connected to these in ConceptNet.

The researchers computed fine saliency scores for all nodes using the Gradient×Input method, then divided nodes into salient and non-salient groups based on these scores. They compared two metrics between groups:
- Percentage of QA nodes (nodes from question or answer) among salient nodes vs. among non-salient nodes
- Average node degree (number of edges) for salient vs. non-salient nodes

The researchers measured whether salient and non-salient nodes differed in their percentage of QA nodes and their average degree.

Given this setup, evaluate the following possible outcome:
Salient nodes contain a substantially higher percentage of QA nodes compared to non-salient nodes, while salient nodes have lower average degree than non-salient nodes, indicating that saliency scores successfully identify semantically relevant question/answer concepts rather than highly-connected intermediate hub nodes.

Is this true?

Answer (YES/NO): NO